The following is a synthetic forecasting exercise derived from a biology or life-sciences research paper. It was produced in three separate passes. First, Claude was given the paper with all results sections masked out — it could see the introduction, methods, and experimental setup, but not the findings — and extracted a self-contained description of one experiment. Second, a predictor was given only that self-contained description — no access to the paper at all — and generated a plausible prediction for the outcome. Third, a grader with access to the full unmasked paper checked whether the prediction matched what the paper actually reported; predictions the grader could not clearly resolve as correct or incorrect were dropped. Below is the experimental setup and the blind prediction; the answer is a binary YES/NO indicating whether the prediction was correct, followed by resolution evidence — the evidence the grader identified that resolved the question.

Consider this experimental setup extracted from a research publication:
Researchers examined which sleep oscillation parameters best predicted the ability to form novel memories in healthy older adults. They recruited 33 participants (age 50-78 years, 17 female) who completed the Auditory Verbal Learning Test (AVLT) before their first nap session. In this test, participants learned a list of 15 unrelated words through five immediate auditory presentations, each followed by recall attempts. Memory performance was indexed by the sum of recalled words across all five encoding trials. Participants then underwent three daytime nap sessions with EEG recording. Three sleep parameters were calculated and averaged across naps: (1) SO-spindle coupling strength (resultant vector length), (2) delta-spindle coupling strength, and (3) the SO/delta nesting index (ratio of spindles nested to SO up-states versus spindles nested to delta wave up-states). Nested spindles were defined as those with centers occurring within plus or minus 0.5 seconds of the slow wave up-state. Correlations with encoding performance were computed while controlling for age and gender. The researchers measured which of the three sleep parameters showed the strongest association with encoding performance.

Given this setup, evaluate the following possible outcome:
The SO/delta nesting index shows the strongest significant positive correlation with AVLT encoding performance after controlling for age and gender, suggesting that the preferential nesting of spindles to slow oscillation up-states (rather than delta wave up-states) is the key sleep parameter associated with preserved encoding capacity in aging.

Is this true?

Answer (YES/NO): YES